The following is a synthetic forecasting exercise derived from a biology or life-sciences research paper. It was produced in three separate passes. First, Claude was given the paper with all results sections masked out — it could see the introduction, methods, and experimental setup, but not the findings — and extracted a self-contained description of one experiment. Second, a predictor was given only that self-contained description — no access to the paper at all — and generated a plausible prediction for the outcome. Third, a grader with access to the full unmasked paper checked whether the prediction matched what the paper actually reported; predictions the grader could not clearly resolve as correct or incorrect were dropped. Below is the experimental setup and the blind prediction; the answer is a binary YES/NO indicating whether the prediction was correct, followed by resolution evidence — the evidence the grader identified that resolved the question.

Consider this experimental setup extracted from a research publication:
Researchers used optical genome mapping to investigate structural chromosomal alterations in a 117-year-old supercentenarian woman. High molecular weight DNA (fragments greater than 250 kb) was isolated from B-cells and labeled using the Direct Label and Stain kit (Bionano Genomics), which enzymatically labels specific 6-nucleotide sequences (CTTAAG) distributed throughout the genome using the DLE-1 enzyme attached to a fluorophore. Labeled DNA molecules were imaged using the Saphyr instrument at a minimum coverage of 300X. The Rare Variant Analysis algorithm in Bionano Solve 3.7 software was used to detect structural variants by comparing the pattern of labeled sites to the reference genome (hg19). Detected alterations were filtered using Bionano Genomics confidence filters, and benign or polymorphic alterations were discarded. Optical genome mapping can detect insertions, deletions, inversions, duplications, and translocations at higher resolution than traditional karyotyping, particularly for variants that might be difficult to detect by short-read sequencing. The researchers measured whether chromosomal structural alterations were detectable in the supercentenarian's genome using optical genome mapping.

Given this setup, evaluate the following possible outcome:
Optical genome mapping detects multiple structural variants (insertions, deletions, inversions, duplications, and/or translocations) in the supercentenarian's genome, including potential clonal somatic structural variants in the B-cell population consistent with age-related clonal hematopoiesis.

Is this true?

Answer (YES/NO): NO